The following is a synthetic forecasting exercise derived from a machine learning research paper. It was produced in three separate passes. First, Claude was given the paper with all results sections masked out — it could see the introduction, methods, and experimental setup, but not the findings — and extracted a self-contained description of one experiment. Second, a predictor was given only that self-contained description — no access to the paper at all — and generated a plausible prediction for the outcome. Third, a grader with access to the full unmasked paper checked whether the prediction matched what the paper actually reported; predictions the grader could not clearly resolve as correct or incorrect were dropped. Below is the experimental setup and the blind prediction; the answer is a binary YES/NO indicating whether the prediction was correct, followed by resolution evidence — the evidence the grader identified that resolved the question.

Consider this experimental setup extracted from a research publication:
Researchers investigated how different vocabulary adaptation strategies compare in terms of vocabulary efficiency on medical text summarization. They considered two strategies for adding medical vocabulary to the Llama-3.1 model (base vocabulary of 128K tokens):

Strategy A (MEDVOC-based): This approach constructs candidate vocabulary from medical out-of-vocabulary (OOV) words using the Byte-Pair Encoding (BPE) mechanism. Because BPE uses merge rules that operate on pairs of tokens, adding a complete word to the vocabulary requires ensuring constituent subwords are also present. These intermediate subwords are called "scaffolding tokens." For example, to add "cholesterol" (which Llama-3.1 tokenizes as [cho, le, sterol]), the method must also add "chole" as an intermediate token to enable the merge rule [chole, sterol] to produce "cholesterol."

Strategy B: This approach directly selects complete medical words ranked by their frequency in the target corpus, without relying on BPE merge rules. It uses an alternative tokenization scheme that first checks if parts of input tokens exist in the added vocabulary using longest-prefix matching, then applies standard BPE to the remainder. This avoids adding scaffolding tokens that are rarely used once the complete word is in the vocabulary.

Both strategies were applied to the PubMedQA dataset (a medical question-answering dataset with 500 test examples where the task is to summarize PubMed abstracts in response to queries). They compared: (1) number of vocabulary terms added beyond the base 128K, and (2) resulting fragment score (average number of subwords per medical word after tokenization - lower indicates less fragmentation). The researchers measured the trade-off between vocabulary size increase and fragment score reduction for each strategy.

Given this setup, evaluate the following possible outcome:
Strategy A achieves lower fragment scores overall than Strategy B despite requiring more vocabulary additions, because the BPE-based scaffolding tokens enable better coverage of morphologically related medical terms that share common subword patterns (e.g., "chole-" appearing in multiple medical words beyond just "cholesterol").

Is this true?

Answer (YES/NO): NO